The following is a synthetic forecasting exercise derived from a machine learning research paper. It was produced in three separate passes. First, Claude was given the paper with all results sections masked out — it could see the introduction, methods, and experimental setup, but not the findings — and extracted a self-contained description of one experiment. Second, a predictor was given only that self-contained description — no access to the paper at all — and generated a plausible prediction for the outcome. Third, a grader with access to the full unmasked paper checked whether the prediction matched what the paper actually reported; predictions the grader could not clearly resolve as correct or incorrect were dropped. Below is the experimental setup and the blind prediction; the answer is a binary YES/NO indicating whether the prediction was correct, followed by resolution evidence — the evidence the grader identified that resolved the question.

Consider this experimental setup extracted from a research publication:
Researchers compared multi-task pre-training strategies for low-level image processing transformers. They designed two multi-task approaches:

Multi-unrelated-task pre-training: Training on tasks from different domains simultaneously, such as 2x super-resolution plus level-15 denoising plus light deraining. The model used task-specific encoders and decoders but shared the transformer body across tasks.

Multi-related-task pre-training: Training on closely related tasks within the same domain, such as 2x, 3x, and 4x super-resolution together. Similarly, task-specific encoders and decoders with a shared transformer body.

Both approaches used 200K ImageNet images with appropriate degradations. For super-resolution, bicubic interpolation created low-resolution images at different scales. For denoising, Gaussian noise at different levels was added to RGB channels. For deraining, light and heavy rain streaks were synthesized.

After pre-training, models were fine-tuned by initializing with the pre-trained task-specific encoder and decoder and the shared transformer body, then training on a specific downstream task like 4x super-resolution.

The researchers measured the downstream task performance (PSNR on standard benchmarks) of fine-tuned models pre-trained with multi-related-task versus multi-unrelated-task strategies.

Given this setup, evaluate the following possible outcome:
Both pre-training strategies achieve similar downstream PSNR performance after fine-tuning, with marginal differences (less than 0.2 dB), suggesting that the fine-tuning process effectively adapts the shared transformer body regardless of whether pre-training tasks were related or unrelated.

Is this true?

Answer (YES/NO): NO